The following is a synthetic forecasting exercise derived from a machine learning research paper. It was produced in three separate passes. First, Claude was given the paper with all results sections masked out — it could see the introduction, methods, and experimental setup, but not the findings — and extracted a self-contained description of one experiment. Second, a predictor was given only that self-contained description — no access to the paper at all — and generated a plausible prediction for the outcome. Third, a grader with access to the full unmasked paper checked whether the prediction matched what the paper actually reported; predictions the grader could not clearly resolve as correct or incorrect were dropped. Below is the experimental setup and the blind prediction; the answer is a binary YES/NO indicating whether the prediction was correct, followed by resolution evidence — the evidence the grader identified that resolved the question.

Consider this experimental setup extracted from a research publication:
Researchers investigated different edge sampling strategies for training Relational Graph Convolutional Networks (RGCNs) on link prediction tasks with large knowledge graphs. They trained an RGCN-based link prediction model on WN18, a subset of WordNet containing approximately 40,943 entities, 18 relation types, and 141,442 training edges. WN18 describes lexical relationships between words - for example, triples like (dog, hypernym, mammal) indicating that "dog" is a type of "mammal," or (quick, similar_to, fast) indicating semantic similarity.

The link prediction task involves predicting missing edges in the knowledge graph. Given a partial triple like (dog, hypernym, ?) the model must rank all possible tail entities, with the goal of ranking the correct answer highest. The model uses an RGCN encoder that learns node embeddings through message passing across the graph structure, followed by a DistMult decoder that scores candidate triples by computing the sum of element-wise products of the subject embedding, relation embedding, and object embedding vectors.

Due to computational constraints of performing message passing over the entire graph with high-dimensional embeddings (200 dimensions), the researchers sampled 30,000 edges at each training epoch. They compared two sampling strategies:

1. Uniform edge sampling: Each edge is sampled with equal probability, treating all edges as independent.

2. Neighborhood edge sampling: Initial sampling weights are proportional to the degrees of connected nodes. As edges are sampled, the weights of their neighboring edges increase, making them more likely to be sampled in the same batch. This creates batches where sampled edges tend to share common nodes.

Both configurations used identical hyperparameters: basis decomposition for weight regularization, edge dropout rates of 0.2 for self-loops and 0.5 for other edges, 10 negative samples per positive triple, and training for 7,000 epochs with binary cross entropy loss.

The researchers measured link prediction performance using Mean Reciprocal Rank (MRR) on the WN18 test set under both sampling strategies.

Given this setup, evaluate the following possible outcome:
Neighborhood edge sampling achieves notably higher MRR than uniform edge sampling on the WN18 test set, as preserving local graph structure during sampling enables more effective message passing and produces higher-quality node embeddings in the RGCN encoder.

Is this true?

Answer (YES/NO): YES